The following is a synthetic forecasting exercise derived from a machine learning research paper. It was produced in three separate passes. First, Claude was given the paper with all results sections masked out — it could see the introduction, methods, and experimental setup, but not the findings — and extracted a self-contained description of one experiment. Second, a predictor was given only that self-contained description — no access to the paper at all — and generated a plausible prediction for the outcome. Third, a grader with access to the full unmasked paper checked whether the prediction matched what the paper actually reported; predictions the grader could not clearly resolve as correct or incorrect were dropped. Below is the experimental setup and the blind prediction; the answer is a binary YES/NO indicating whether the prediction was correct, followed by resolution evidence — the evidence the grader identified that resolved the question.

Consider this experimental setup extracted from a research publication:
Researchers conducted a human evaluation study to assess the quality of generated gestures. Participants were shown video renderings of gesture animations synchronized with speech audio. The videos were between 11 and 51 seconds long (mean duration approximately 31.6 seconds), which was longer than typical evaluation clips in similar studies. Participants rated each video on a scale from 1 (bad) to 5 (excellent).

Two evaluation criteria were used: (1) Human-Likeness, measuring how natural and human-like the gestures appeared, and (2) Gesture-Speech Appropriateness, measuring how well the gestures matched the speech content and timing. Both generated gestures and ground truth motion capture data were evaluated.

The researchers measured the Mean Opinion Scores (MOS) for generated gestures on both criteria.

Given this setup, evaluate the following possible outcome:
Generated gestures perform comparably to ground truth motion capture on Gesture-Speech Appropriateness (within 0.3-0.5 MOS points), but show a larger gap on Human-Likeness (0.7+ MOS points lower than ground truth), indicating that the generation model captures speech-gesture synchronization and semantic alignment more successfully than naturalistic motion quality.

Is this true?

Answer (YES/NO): NO